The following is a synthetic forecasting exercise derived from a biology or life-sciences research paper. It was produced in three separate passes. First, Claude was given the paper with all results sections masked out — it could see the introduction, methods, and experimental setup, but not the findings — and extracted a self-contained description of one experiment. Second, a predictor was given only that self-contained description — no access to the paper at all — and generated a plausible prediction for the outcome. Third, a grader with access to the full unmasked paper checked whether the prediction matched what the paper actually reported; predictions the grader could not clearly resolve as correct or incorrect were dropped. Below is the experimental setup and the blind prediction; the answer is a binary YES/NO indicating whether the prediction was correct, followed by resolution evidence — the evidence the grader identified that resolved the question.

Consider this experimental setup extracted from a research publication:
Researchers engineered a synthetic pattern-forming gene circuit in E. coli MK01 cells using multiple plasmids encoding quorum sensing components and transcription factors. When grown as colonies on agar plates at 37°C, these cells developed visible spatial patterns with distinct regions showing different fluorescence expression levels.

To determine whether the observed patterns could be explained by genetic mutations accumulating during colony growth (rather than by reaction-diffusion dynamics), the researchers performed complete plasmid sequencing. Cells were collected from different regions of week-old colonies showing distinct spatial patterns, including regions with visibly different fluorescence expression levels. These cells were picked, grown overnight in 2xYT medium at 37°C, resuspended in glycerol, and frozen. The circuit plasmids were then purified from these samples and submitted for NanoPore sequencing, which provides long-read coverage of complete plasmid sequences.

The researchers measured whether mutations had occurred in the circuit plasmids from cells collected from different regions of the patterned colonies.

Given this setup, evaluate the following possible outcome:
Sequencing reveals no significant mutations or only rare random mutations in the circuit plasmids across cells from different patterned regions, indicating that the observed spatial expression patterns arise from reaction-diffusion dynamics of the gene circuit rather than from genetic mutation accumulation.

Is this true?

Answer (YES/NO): YES